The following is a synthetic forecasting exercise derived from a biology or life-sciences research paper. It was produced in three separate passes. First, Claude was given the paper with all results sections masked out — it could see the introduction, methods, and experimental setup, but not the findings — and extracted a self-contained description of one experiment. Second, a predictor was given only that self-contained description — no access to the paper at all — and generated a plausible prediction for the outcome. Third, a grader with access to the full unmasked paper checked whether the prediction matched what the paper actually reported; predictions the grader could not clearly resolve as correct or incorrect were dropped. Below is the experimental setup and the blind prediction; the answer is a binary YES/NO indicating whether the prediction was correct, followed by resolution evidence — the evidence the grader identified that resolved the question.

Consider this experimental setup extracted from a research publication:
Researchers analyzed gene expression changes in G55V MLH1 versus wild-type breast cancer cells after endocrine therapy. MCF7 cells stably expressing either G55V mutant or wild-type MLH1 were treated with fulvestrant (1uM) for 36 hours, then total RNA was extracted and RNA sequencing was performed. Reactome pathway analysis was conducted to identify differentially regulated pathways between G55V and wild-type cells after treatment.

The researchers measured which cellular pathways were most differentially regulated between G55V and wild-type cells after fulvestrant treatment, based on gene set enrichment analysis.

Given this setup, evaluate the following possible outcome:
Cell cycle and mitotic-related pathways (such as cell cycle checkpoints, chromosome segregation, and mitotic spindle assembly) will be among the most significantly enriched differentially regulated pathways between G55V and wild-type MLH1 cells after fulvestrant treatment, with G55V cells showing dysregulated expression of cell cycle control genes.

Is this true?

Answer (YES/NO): YES